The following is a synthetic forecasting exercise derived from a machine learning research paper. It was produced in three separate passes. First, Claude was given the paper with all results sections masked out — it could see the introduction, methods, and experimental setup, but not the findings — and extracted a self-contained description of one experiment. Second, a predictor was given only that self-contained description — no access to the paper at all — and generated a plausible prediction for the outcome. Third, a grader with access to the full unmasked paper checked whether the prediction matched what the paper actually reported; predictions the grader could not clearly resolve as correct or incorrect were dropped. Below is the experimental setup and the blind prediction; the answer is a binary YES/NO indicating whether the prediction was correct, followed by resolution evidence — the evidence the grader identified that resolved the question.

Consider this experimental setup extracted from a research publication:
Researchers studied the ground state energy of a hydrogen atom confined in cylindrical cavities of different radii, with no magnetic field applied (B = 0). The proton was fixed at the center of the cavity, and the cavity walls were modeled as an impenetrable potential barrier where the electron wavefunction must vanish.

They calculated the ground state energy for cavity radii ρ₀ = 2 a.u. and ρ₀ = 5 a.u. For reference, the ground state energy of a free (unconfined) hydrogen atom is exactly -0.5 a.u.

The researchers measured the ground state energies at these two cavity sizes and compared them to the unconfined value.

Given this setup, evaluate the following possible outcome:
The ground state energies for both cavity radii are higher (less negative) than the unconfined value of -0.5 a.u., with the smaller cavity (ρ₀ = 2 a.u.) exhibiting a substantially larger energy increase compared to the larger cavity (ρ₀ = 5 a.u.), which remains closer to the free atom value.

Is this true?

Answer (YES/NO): YES